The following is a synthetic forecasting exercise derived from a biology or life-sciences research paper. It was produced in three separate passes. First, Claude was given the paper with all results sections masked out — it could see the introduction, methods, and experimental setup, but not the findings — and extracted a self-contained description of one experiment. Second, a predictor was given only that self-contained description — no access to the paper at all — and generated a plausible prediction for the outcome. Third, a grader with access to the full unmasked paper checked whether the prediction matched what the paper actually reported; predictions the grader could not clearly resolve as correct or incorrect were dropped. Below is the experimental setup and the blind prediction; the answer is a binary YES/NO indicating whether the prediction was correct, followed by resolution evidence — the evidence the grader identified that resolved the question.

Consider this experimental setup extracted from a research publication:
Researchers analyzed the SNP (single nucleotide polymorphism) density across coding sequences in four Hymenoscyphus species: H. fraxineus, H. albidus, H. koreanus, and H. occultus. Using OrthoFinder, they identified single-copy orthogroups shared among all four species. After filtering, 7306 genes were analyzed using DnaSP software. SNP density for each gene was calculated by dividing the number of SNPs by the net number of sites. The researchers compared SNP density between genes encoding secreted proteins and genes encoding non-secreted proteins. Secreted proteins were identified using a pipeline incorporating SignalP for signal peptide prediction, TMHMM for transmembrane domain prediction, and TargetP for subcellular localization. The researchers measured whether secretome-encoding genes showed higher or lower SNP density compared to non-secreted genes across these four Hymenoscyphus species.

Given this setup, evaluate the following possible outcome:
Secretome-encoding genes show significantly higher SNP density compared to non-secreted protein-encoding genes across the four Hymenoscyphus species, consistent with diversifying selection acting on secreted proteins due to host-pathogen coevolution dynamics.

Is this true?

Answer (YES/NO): YES